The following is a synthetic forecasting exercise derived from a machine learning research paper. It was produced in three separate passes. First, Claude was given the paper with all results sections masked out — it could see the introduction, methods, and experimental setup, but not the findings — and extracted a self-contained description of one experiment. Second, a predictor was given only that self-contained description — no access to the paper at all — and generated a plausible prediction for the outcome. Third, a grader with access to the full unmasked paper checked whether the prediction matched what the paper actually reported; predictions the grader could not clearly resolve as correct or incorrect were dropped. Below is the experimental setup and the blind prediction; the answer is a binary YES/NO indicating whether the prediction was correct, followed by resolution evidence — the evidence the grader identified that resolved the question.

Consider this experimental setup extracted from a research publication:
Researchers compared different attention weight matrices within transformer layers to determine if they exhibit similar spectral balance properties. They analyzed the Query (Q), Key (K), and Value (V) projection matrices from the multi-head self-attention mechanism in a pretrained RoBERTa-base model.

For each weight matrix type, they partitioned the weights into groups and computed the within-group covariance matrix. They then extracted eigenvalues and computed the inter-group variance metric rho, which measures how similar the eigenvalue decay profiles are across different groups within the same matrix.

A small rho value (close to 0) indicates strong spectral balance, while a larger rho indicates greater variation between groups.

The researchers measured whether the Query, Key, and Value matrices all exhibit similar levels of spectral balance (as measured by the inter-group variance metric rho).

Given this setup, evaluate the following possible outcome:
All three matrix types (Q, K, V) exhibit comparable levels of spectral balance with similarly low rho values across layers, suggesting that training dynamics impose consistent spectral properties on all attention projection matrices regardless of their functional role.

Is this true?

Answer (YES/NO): YES